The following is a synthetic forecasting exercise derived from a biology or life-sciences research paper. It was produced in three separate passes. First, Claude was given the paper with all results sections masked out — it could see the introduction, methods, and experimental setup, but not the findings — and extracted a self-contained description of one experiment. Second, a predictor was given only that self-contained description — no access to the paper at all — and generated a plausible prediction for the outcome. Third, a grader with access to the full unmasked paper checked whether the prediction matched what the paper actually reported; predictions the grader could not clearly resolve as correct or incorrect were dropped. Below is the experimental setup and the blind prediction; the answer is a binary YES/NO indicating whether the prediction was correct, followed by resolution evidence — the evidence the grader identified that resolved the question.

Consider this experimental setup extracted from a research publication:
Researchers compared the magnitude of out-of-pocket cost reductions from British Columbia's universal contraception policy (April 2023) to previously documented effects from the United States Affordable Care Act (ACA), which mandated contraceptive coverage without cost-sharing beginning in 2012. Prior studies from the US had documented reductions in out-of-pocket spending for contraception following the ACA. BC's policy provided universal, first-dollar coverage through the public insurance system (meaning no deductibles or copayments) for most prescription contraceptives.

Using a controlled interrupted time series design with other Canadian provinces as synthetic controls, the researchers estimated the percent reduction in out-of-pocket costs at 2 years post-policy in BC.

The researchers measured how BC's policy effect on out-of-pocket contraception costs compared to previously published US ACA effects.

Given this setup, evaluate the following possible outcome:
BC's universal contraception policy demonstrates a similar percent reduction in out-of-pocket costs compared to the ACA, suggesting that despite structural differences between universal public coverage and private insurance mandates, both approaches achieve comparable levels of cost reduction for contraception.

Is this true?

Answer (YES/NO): NO